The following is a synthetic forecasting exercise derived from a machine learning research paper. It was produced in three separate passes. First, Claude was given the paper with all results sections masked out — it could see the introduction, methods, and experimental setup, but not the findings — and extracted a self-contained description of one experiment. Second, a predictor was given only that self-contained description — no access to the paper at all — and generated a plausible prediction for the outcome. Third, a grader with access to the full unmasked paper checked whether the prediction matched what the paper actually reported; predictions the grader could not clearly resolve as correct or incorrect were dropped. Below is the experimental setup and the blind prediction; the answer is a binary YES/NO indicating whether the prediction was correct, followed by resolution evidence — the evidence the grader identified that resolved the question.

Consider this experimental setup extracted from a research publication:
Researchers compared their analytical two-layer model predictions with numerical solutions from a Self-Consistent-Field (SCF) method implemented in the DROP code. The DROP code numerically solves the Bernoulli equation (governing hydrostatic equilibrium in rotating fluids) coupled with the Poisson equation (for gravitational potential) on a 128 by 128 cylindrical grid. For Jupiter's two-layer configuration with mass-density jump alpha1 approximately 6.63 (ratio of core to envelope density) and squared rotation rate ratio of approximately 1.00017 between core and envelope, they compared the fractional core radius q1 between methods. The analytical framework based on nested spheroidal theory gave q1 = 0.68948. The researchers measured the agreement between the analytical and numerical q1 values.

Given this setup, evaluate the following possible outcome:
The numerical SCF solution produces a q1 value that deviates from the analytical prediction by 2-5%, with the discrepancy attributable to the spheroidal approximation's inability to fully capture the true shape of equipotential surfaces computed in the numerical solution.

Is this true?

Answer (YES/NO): NO